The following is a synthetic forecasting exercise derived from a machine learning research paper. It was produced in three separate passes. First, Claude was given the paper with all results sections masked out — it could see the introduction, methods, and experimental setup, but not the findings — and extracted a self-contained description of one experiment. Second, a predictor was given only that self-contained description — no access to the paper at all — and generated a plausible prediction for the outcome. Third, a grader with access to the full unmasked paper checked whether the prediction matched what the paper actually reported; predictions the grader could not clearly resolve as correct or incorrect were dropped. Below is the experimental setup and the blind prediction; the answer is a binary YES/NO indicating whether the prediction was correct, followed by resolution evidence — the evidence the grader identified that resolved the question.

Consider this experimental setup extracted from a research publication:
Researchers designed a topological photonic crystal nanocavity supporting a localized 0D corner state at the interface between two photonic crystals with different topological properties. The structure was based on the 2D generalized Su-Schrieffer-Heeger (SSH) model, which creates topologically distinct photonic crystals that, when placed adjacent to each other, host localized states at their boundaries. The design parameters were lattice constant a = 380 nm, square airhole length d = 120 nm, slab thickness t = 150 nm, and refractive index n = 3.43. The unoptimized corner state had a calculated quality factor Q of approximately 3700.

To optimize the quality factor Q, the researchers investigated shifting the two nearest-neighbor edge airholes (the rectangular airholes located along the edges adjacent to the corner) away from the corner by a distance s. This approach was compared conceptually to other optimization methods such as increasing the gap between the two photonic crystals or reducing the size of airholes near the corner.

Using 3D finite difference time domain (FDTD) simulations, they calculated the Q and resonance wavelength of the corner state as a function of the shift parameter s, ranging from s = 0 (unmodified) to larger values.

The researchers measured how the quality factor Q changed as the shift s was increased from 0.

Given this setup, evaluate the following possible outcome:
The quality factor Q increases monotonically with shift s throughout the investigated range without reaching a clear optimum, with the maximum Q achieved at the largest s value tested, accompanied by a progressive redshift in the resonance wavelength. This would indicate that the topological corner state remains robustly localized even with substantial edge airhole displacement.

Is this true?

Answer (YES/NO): NO